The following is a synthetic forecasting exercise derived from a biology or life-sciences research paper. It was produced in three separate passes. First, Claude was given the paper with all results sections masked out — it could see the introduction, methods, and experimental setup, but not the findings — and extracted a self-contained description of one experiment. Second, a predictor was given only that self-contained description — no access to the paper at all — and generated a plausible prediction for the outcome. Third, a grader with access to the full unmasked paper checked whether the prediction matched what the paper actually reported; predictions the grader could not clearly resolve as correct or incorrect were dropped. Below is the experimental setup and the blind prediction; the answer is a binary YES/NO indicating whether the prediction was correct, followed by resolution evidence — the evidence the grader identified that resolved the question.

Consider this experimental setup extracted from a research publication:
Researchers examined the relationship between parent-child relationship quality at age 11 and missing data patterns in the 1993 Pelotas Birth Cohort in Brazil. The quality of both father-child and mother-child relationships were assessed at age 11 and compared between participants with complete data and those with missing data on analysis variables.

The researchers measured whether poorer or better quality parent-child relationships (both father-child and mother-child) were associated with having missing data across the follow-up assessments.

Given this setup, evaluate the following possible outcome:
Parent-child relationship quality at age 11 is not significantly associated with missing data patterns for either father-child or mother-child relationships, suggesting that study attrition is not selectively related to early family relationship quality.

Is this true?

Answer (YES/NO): NO